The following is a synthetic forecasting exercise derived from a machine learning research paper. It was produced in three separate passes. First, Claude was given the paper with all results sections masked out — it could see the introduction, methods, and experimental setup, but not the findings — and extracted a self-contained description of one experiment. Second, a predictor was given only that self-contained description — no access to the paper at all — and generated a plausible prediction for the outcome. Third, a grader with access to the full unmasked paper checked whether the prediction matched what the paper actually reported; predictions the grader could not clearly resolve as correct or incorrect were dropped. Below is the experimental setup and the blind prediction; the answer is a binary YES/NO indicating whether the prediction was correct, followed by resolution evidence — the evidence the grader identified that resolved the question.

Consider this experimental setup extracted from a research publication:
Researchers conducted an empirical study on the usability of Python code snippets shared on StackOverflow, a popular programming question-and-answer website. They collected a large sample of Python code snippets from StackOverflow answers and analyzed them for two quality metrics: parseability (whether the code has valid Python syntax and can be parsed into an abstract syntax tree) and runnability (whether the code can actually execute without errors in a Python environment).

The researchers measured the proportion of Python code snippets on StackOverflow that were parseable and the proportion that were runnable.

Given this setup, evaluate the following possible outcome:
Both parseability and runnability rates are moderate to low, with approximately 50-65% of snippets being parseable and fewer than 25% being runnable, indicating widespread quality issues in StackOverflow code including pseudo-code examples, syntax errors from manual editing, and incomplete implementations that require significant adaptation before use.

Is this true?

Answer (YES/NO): NO